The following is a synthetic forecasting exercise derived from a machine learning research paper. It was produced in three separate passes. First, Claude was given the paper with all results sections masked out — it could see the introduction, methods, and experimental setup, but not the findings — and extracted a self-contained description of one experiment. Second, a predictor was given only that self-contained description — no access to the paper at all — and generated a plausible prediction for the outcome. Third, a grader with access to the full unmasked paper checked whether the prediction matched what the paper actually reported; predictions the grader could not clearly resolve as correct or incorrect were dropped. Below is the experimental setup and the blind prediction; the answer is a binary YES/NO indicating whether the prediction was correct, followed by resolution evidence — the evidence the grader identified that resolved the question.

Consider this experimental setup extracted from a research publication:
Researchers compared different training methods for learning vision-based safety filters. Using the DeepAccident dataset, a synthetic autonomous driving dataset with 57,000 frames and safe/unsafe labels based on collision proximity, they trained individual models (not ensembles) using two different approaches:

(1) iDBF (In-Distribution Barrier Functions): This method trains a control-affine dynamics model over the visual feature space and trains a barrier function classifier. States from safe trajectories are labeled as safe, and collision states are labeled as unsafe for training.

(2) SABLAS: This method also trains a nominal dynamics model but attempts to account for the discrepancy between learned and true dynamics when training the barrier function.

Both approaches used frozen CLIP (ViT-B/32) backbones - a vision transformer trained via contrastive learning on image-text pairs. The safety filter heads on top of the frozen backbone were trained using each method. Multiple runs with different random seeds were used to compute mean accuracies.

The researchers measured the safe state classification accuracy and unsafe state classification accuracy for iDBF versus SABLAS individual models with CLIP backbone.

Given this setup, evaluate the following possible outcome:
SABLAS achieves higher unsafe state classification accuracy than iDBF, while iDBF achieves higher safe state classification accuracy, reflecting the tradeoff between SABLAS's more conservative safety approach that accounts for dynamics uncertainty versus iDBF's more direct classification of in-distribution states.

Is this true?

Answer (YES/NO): NO